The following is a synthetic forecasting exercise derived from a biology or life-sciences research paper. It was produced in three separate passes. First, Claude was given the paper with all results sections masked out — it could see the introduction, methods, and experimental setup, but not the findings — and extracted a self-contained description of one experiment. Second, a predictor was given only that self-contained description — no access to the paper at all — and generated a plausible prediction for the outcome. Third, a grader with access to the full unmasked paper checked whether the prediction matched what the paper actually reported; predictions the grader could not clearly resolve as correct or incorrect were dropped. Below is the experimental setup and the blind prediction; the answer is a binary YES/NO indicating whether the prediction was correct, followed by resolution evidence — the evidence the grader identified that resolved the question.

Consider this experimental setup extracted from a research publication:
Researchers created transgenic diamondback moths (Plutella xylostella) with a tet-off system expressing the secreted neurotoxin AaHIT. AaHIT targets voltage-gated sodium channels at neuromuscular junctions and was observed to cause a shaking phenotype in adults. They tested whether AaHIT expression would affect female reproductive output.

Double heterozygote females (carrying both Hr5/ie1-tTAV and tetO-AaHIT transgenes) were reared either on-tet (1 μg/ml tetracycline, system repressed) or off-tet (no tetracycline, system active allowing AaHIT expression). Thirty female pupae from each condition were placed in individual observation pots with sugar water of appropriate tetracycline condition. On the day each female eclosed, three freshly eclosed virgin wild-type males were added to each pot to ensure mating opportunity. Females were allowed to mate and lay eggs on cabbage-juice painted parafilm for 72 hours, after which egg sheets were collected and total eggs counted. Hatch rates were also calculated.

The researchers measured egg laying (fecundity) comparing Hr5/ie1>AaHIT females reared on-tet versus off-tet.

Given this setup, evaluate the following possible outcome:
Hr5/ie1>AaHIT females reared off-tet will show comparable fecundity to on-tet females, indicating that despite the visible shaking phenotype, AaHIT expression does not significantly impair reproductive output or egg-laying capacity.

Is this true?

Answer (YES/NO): NO